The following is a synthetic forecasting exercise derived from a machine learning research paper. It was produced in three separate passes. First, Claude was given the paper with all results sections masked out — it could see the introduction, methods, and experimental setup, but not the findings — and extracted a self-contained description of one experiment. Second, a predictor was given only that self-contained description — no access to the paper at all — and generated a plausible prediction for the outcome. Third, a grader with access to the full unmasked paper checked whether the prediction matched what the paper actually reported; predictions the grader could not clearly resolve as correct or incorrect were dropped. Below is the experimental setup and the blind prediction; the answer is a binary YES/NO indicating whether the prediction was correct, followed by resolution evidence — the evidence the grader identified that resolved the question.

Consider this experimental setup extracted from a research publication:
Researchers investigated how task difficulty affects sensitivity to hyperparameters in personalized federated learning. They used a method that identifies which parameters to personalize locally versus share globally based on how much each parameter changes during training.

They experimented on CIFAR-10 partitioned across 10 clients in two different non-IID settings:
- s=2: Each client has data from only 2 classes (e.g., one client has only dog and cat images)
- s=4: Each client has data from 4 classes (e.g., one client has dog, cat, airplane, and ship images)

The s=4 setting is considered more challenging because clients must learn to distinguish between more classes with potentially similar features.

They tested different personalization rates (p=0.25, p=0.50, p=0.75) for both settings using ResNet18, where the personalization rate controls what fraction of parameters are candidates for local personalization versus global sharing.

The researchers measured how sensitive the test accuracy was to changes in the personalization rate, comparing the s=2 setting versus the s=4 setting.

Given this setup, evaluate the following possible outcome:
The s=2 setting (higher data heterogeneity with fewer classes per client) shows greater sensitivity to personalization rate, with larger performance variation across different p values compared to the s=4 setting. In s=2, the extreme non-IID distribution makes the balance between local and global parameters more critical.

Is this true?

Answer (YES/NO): NO